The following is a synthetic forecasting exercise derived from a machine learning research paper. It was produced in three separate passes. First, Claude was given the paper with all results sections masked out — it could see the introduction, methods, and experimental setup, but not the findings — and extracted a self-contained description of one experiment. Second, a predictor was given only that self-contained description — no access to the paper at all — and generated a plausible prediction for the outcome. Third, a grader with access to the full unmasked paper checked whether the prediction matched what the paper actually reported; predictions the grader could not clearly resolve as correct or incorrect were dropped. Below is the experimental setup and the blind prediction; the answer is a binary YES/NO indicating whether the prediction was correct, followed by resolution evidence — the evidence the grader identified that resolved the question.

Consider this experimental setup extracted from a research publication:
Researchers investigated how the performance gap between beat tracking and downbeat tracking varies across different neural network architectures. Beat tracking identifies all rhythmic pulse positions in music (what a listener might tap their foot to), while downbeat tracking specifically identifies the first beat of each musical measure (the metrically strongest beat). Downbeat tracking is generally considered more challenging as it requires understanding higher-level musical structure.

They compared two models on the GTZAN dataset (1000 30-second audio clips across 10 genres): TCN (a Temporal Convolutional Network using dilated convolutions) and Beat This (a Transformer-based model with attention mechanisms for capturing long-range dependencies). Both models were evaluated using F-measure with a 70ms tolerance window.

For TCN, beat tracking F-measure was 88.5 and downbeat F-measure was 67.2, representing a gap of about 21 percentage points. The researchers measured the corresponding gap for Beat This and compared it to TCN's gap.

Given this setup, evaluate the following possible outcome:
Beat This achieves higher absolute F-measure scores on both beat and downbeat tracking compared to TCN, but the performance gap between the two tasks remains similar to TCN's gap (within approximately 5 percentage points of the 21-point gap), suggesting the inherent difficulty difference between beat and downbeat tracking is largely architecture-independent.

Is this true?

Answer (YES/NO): NO